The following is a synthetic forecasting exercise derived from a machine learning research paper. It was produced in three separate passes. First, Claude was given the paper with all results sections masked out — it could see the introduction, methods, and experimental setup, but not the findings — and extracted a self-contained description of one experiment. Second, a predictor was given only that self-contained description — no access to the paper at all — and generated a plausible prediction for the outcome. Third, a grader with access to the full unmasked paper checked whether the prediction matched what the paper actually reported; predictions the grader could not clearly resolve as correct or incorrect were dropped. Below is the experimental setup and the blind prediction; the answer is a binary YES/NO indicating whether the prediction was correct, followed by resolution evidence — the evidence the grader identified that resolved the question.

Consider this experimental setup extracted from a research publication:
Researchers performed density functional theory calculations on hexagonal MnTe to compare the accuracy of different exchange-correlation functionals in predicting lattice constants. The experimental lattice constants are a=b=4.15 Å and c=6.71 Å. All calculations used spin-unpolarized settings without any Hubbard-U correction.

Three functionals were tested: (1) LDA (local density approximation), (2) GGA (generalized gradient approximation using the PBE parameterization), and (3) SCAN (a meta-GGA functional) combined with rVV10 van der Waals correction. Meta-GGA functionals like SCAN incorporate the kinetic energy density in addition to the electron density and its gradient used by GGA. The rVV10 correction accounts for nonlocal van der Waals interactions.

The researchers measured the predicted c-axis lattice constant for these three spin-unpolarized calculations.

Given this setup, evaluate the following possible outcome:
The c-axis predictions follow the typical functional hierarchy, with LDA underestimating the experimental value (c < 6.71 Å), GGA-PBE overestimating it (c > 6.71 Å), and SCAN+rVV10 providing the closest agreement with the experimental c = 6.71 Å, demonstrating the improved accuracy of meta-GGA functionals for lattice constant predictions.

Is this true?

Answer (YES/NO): NO